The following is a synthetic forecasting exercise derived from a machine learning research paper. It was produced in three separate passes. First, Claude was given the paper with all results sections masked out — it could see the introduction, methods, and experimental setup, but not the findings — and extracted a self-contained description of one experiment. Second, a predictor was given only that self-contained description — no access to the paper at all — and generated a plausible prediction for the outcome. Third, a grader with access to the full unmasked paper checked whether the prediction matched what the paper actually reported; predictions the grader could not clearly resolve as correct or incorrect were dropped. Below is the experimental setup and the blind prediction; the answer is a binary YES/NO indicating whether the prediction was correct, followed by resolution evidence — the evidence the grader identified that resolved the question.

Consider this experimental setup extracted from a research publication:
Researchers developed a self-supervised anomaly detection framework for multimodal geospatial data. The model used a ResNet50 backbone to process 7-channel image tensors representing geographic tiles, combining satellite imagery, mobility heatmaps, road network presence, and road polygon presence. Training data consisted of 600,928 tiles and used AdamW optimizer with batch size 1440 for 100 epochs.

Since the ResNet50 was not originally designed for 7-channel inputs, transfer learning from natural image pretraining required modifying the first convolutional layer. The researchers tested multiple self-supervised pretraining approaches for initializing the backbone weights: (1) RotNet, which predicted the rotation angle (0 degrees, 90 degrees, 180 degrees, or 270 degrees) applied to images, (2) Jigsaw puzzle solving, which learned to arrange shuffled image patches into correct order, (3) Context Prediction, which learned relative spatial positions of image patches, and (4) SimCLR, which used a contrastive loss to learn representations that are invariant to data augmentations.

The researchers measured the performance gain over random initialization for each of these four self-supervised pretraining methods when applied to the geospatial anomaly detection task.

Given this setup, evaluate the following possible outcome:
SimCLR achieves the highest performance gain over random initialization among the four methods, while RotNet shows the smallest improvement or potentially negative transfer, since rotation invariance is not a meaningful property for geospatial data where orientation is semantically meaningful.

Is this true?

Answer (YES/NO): NO